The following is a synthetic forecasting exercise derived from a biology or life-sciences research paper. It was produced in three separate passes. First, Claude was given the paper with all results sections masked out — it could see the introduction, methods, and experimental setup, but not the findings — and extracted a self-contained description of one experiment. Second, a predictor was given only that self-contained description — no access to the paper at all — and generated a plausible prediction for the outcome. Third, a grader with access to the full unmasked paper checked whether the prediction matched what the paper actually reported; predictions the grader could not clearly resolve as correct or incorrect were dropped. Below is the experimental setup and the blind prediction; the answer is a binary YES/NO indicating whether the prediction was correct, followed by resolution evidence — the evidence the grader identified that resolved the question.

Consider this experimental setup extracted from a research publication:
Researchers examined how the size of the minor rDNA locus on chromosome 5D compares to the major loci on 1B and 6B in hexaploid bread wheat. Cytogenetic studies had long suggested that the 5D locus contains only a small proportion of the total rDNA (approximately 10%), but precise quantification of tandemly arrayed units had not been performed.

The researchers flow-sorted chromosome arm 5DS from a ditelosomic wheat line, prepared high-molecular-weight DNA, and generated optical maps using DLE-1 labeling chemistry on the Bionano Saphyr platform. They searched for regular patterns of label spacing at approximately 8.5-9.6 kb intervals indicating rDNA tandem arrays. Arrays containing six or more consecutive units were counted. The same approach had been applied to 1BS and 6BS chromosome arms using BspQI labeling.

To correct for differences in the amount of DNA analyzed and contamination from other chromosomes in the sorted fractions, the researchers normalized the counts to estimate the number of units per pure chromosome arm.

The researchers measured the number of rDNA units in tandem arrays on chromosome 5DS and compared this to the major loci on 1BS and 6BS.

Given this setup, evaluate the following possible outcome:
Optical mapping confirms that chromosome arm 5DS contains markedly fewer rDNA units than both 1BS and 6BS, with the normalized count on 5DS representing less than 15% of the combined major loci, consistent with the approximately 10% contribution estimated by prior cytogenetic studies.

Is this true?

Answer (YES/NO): NO